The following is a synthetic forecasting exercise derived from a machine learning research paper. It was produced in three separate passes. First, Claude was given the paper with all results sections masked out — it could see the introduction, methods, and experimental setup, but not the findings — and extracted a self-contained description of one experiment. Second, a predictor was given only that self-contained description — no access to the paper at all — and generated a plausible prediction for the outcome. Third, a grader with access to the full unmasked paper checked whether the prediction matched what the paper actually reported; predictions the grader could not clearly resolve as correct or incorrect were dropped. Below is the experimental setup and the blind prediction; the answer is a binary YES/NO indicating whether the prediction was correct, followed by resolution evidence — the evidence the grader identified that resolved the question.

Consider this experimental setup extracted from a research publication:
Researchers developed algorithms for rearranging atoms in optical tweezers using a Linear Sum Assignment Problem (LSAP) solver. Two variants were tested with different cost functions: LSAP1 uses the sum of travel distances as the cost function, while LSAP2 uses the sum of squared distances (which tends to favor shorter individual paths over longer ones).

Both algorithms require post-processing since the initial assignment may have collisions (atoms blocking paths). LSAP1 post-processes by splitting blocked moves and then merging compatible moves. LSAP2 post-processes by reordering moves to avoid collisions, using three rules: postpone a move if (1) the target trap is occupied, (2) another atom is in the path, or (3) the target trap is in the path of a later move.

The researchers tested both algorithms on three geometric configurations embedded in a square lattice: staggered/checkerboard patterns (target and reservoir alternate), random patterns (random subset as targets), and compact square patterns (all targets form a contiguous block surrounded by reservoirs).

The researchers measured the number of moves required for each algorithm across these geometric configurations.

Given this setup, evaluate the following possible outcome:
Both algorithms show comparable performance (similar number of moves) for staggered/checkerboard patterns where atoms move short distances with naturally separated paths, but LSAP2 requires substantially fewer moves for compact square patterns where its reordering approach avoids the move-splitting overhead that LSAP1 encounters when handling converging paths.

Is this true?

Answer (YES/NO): NO